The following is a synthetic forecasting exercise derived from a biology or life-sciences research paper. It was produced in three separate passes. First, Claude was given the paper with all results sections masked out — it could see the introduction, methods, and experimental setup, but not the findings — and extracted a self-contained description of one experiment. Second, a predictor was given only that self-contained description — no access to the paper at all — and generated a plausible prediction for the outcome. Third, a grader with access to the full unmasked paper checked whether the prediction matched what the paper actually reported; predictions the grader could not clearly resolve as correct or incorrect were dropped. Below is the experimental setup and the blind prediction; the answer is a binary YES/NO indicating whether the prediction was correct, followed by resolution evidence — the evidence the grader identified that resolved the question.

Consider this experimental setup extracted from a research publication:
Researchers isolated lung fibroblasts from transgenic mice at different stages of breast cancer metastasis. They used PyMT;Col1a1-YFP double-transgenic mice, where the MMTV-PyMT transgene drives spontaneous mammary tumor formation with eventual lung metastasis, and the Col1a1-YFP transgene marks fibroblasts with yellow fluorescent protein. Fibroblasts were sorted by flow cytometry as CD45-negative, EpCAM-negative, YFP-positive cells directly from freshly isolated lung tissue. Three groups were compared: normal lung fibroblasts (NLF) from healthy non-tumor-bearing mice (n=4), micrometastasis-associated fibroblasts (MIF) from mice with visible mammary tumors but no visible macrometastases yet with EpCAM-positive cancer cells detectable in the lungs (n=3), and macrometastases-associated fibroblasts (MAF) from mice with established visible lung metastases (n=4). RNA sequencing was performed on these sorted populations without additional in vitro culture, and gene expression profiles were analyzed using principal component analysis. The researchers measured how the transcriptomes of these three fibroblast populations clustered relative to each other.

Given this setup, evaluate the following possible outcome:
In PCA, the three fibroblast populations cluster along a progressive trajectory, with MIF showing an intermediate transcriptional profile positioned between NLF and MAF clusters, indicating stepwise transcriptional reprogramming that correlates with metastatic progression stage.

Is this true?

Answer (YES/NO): NO